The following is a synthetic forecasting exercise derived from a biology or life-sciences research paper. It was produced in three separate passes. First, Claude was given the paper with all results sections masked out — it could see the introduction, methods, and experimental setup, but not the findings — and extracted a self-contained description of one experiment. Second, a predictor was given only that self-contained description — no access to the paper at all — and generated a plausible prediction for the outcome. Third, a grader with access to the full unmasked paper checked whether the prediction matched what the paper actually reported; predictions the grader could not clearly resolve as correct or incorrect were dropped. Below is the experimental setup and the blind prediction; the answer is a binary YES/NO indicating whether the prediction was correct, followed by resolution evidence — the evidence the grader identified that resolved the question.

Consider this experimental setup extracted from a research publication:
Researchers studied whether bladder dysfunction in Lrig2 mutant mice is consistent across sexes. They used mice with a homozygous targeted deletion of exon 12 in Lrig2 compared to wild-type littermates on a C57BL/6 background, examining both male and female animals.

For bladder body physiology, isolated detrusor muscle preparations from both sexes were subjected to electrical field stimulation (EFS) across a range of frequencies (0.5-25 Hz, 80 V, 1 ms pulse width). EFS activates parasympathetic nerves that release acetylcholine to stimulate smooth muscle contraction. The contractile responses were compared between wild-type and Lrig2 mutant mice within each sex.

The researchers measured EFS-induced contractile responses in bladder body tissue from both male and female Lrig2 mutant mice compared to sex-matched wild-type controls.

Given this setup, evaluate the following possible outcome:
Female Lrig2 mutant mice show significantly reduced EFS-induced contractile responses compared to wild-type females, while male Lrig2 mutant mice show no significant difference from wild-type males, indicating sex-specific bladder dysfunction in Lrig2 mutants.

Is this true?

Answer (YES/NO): NO